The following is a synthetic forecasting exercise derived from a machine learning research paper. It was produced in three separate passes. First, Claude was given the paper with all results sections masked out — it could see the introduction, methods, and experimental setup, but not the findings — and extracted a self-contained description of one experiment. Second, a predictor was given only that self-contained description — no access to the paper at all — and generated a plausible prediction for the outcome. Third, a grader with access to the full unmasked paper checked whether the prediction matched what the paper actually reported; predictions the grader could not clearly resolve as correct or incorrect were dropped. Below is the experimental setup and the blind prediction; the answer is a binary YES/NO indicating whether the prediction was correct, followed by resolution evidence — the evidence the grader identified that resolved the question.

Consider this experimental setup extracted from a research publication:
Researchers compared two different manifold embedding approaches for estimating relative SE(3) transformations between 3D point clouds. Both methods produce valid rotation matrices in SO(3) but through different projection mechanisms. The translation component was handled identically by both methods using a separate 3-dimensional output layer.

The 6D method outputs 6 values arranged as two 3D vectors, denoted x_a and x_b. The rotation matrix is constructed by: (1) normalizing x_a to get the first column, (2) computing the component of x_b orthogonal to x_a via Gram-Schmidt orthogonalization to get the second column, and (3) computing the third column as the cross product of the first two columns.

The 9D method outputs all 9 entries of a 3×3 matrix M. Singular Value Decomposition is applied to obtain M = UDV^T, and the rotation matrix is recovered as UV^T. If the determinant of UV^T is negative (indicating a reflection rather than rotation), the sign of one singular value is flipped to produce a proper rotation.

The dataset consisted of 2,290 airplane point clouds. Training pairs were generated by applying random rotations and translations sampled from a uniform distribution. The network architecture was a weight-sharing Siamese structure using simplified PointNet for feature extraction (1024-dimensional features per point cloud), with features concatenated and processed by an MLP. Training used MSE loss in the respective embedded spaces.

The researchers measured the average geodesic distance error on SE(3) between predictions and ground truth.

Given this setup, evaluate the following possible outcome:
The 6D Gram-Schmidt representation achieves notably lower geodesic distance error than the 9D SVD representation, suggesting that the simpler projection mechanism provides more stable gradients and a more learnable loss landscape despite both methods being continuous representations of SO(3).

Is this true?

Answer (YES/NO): NO